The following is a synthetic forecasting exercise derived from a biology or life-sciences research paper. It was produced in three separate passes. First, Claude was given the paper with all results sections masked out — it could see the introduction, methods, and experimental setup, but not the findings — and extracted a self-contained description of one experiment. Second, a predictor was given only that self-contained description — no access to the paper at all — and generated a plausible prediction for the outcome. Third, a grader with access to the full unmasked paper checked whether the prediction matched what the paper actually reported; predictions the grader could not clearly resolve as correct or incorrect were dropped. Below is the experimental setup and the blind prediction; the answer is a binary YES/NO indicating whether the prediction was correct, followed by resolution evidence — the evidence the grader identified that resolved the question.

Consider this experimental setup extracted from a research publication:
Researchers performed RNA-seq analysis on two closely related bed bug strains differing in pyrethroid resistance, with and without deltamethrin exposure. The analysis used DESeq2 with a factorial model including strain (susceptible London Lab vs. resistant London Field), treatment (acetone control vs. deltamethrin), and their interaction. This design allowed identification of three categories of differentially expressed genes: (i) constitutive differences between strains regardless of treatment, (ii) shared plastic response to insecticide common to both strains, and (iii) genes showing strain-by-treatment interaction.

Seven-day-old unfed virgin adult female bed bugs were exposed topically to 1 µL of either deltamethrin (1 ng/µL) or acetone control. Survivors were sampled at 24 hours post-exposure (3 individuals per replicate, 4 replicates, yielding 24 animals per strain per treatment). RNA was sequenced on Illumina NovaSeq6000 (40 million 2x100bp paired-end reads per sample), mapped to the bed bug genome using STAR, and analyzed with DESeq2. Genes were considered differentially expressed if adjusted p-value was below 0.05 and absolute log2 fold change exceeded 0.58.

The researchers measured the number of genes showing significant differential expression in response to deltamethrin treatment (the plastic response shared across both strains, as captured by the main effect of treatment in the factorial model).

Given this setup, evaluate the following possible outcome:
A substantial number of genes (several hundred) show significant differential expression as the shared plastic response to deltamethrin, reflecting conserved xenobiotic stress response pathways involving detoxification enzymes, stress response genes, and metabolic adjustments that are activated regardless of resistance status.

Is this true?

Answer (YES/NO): YES